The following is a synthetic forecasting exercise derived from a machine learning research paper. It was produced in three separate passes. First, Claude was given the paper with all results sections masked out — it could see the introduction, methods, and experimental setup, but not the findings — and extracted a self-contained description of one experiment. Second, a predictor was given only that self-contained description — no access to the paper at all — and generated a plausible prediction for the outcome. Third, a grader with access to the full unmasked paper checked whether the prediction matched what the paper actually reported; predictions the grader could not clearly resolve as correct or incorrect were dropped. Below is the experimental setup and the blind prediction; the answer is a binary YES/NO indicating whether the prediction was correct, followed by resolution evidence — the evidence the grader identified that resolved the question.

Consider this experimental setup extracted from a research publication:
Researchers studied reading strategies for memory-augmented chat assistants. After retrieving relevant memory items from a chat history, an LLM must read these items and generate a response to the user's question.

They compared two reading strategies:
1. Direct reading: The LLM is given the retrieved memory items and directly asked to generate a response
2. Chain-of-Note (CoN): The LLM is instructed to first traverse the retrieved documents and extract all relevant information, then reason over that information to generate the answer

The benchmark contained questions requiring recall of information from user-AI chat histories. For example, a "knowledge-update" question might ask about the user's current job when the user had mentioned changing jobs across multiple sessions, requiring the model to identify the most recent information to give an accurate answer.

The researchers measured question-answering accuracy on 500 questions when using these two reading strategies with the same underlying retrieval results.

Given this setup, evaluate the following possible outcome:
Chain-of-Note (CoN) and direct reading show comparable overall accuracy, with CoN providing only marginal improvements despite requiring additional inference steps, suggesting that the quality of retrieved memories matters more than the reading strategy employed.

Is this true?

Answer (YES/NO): NO